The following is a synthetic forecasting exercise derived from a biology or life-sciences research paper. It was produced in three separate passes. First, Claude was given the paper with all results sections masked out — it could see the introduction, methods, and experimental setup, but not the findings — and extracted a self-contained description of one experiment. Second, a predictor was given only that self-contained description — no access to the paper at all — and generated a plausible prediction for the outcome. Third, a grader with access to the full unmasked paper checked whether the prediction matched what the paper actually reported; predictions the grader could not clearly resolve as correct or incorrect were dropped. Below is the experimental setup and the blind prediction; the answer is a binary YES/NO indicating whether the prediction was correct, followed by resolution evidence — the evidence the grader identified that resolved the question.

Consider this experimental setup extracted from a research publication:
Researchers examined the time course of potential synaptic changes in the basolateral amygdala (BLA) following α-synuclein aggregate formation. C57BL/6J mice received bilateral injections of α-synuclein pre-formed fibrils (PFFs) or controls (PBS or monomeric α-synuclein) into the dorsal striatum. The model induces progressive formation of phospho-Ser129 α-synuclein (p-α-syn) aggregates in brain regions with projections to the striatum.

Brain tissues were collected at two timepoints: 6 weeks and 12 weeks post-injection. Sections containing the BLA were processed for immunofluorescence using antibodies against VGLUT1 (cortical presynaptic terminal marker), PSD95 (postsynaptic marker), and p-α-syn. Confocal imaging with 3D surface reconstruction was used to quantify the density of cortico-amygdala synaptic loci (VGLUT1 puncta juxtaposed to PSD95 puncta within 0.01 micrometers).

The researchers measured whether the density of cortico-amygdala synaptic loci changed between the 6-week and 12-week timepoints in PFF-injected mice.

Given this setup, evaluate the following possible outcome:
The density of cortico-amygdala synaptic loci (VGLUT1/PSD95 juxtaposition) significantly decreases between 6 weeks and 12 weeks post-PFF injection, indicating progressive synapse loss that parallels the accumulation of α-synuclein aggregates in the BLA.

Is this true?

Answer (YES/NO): NO